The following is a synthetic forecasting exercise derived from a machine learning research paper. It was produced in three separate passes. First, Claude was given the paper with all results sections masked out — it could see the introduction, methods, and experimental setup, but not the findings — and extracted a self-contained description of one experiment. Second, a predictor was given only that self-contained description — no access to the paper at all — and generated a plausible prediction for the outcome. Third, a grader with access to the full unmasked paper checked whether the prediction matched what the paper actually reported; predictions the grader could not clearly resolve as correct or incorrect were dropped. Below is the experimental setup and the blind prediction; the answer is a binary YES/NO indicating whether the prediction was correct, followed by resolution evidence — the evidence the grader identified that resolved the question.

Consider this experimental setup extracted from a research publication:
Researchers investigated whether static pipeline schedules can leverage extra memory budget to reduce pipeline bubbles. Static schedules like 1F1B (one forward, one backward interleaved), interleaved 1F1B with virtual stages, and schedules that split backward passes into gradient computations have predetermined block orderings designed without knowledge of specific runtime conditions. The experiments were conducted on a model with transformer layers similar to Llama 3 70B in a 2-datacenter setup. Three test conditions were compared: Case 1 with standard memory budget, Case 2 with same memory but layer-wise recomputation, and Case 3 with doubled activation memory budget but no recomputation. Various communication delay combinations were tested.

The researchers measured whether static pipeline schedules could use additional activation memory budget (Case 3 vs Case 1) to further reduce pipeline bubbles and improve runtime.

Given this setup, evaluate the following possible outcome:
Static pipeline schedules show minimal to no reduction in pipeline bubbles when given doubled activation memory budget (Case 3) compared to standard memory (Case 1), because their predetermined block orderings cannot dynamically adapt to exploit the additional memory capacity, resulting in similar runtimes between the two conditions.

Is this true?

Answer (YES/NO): YES